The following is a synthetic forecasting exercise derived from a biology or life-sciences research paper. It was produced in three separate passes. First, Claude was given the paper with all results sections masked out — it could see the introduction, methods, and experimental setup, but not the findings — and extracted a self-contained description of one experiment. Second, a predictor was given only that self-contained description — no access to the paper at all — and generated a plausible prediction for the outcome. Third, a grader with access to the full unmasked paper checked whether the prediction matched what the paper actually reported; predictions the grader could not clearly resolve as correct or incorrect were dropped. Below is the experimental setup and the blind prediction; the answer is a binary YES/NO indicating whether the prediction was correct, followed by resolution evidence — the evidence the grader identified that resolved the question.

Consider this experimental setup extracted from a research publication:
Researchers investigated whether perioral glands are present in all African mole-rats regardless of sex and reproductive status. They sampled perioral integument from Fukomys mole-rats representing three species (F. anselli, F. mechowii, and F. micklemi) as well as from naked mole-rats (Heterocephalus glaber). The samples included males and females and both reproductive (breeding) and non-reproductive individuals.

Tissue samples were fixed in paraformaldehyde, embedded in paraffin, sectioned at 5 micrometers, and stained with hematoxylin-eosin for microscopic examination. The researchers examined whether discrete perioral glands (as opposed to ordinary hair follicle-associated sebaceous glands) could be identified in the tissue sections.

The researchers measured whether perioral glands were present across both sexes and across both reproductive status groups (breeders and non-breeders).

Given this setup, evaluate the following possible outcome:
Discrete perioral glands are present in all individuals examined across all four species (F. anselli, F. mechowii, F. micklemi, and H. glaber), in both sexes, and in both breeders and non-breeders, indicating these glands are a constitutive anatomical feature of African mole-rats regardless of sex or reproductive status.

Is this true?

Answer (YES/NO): NO